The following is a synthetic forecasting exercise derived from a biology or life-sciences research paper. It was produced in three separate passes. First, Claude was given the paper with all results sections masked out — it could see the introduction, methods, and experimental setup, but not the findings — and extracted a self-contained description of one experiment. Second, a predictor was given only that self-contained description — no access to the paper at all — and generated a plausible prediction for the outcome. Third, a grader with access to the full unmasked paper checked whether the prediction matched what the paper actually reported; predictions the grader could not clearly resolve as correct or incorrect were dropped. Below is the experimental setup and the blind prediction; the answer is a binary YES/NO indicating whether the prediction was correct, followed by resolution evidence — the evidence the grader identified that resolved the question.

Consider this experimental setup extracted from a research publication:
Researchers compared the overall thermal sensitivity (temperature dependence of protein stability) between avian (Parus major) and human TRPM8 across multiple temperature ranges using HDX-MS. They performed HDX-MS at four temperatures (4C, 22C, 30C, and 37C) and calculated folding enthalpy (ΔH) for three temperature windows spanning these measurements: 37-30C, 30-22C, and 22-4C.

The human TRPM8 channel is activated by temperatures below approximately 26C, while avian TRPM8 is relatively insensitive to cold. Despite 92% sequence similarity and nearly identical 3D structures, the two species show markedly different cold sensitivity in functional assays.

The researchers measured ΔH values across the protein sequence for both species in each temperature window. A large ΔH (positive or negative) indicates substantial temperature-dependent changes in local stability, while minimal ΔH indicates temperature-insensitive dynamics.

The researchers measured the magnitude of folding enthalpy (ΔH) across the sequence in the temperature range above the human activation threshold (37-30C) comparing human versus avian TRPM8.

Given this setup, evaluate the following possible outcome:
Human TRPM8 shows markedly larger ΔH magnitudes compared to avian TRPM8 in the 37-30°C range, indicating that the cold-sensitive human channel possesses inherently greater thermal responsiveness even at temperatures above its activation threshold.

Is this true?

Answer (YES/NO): YES